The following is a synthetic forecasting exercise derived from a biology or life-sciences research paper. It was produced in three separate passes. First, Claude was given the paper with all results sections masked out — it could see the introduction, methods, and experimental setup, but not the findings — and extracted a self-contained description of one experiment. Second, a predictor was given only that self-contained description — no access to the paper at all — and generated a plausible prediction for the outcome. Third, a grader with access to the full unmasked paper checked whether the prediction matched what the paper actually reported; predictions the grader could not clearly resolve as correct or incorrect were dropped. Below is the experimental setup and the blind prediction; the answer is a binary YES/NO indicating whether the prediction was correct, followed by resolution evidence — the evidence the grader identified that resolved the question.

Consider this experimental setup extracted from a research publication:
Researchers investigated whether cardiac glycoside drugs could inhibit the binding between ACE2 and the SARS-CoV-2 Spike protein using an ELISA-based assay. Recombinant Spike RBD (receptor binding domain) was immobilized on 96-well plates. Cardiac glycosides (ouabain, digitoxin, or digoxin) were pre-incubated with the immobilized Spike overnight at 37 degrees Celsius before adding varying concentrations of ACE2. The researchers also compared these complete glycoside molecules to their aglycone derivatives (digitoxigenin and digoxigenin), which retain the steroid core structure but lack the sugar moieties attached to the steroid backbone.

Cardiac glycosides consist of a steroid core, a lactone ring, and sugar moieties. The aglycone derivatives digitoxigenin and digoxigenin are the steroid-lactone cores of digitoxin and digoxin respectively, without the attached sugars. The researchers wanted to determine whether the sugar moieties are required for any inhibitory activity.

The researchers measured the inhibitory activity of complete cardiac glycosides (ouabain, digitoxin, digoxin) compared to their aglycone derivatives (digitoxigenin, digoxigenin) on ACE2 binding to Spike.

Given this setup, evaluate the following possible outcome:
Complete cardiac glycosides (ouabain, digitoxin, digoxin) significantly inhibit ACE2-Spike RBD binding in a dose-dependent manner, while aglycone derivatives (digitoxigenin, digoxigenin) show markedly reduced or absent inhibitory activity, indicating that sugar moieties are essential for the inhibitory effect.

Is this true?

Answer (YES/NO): NO